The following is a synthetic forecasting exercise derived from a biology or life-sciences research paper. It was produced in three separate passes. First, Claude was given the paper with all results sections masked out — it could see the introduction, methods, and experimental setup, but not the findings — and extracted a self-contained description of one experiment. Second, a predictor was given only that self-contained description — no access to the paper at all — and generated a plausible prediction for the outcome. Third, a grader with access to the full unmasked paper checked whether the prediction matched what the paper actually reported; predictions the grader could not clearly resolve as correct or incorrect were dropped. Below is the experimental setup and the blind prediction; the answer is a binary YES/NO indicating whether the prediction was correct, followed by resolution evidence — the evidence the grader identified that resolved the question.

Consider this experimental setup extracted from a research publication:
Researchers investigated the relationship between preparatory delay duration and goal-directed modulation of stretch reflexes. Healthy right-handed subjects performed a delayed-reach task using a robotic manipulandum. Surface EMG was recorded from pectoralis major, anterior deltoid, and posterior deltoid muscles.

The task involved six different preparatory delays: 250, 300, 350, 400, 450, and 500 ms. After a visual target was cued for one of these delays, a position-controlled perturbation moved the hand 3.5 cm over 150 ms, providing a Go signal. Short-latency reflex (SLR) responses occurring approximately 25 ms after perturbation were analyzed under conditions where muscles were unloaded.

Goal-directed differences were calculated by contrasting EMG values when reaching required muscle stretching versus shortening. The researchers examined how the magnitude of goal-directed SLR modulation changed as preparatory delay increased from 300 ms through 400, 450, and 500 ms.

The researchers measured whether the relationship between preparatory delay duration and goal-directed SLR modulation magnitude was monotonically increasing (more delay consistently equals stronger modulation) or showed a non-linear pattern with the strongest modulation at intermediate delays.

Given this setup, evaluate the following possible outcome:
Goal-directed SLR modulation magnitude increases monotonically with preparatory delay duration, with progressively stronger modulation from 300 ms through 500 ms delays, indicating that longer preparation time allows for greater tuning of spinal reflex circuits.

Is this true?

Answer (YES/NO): NO